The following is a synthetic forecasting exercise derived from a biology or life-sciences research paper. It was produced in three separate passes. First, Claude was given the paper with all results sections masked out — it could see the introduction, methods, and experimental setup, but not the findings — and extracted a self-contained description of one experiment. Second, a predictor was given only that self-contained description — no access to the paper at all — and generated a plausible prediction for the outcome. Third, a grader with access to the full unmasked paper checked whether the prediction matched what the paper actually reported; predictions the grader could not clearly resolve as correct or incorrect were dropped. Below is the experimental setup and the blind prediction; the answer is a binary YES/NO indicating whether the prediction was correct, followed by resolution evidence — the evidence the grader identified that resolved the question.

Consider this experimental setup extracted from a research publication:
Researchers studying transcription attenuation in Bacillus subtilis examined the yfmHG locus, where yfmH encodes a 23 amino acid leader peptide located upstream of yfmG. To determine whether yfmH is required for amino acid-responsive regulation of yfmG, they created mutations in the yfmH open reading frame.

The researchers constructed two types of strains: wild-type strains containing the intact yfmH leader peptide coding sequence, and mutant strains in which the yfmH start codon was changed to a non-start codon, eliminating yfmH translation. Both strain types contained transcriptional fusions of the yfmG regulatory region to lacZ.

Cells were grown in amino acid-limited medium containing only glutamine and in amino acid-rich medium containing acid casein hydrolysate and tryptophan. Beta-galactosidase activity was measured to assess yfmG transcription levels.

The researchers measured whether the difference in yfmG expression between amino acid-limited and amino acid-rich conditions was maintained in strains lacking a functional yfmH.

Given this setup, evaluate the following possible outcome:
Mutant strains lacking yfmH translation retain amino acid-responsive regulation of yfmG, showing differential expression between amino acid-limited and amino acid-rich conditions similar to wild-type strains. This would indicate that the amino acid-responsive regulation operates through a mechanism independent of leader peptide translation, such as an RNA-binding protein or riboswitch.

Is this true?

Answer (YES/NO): NO